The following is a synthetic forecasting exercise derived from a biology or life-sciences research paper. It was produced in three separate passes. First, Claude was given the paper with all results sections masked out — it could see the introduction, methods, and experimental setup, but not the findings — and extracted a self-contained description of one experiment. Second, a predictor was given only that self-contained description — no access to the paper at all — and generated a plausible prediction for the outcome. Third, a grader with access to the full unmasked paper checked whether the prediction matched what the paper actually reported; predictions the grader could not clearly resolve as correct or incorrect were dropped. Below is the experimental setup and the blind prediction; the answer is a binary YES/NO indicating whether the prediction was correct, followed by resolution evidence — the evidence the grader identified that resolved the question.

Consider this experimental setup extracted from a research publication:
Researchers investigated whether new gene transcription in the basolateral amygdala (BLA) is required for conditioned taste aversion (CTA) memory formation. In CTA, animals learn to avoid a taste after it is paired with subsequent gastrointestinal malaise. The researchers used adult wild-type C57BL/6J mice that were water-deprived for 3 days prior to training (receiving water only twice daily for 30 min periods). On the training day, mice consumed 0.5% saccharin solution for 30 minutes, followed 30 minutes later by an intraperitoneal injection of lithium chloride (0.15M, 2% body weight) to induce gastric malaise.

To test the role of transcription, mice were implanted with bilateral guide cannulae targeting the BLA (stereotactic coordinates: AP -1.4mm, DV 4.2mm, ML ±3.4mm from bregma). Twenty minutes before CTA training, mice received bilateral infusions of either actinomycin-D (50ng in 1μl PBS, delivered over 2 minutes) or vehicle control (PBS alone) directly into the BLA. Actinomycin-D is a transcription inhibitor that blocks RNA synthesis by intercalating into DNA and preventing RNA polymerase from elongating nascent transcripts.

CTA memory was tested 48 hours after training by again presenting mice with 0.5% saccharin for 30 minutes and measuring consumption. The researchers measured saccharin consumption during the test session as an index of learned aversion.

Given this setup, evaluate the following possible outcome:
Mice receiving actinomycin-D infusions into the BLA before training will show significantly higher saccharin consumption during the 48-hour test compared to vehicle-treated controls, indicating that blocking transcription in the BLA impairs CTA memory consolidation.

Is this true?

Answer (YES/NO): YES